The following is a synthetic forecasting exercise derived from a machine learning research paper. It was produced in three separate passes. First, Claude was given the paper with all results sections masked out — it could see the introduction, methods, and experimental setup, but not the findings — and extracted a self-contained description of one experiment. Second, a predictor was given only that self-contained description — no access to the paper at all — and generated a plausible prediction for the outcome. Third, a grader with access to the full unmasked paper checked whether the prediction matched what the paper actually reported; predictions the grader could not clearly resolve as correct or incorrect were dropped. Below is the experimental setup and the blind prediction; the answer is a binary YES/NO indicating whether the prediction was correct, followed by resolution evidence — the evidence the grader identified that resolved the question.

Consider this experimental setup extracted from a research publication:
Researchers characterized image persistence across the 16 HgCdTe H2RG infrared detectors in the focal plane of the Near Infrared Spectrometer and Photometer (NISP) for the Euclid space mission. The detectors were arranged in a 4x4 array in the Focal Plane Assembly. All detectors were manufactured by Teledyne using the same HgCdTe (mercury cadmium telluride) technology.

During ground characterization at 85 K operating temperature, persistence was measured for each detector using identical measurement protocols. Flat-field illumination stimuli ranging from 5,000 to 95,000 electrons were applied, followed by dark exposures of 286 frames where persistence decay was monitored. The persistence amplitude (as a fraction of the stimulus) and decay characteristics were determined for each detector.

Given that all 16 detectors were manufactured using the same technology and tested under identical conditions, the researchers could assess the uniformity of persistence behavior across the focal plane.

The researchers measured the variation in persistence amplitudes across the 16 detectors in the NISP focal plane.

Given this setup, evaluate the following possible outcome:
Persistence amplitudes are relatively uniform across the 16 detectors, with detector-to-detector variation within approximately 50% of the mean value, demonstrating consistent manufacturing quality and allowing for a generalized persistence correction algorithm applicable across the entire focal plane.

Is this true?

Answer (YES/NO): NO